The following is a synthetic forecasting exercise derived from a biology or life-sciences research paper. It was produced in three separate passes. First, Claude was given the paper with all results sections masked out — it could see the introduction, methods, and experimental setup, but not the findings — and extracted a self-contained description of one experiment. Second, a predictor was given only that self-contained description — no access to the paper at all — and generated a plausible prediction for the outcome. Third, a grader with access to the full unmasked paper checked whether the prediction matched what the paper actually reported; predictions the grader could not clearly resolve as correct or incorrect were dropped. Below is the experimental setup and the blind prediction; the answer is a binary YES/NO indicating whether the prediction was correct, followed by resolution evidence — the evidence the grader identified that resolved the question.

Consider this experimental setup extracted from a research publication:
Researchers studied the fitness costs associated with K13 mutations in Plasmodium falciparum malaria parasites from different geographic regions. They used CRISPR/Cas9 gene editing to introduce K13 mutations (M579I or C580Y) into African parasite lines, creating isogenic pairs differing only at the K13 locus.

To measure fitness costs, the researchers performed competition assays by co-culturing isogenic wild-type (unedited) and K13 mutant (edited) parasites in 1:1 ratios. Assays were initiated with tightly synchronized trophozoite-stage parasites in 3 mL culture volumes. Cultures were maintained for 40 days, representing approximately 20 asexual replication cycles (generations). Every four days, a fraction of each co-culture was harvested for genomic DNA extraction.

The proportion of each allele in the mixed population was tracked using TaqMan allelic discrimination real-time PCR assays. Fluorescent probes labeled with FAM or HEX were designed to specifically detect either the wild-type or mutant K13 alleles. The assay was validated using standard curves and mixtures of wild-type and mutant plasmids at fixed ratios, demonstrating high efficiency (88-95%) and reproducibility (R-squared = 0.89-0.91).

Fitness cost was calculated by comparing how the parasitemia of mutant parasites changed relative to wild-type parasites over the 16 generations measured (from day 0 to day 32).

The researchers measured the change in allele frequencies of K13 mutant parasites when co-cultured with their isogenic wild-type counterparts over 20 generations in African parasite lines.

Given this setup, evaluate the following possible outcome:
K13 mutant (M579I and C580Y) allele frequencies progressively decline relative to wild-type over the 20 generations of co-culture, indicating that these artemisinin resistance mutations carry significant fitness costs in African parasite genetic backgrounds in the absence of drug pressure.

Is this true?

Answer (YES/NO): YES